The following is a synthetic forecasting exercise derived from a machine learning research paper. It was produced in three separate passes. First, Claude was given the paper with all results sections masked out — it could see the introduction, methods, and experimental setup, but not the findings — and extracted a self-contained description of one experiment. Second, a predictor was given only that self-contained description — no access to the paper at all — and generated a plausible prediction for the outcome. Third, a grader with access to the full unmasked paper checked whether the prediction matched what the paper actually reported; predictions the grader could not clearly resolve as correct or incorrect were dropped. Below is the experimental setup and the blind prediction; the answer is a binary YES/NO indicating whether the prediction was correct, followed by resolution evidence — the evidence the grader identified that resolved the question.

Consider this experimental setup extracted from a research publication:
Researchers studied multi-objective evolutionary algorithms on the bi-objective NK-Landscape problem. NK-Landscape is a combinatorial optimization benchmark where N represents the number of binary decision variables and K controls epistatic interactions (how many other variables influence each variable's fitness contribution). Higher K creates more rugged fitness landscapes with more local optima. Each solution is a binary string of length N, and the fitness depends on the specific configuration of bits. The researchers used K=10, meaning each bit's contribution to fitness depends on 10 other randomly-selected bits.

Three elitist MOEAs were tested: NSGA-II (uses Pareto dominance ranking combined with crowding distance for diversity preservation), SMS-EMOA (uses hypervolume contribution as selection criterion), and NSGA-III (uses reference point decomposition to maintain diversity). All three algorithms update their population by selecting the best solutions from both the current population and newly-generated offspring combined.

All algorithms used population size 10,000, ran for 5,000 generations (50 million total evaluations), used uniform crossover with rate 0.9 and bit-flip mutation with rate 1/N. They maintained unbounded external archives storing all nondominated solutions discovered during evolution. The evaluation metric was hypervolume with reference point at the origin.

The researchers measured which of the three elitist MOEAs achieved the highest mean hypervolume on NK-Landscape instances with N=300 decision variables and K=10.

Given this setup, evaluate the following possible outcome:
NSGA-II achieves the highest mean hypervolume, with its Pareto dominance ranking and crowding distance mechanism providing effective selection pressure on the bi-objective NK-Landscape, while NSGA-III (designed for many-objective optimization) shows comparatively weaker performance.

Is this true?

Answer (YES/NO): YES